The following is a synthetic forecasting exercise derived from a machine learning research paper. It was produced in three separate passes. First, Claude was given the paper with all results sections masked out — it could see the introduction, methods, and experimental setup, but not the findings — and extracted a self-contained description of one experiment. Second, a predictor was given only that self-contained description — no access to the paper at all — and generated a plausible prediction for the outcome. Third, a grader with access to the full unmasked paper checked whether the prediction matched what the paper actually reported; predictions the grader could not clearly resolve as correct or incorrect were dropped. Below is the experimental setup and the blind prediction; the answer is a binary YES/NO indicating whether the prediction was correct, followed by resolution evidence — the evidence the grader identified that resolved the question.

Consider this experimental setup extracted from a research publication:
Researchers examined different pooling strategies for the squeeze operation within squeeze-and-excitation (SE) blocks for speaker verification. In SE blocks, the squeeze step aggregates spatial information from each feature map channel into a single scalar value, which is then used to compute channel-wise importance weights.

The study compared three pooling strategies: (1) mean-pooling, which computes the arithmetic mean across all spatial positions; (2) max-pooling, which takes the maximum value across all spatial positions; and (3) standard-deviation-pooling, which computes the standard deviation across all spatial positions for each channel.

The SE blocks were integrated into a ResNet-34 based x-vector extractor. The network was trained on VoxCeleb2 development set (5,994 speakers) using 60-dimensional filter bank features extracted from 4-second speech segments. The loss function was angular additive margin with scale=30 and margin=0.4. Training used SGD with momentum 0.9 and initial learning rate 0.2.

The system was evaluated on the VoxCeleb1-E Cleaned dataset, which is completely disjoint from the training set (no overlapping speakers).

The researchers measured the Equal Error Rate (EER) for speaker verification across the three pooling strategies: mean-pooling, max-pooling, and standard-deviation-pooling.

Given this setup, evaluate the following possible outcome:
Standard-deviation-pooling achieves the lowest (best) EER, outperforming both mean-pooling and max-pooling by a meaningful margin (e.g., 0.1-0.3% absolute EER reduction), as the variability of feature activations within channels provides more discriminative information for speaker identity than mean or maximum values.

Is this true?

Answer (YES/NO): NO